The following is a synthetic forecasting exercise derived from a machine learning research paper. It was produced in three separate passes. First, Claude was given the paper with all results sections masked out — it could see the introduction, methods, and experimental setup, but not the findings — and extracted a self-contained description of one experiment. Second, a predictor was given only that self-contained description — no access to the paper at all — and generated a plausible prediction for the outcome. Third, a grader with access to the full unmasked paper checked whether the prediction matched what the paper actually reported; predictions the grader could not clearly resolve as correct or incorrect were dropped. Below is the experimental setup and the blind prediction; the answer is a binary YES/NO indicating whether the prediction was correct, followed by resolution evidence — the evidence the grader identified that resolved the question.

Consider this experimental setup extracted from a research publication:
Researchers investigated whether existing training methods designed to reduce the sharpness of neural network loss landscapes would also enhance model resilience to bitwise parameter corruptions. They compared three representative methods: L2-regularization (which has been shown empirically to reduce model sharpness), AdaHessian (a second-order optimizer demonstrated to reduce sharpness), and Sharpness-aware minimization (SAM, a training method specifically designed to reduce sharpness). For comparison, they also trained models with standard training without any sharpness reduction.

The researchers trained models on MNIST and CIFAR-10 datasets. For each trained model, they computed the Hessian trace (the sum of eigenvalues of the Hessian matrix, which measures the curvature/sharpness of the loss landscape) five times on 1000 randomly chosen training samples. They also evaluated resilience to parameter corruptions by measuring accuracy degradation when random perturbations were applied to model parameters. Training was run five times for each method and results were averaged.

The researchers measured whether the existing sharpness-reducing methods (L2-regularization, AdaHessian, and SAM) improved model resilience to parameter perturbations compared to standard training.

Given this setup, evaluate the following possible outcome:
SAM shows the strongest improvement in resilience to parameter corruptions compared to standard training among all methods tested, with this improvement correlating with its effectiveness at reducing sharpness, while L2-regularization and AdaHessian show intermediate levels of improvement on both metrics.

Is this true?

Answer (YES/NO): NO